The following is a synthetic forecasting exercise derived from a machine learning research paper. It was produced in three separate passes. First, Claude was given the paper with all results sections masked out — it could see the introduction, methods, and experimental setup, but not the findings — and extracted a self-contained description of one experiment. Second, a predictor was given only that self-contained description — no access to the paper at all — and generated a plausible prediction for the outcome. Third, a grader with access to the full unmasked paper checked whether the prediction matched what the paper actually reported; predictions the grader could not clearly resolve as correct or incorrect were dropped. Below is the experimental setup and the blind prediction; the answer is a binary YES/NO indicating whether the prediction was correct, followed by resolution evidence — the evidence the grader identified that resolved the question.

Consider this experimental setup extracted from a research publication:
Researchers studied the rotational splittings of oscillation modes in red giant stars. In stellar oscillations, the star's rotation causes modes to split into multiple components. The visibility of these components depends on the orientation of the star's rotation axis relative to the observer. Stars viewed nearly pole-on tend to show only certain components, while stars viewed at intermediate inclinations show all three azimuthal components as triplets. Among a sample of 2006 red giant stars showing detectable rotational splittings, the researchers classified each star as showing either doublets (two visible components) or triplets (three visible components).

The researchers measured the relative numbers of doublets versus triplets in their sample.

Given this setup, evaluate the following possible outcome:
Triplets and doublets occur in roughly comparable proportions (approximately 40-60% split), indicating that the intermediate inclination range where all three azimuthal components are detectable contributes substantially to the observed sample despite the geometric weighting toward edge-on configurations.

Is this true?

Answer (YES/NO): YES